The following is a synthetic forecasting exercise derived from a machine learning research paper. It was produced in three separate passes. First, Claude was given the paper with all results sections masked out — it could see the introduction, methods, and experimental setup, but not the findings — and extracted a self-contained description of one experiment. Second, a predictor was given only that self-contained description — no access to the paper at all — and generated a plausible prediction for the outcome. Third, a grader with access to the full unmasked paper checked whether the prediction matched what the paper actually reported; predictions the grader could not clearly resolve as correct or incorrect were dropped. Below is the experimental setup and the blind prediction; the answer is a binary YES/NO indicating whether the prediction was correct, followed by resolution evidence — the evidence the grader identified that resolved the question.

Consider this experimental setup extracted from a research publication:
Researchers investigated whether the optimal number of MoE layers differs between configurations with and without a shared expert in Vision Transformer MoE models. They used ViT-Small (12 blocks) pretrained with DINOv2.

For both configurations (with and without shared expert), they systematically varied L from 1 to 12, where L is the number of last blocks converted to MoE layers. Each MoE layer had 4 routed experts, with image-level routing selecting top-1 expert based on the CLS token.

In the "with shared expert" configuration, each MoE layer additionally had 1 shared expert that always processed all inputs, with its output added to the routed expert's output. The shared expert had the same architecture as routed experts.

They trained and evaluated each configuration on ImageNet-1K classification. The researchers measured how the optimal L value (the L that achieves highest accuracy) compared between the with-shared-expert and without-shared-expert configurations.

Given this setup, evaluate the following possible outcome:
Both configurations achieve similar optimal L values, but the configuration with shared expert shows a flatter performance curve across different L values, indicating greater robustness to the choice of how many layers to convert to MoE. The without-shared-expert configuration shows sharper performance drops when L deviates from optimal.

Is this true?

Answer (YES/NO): YES